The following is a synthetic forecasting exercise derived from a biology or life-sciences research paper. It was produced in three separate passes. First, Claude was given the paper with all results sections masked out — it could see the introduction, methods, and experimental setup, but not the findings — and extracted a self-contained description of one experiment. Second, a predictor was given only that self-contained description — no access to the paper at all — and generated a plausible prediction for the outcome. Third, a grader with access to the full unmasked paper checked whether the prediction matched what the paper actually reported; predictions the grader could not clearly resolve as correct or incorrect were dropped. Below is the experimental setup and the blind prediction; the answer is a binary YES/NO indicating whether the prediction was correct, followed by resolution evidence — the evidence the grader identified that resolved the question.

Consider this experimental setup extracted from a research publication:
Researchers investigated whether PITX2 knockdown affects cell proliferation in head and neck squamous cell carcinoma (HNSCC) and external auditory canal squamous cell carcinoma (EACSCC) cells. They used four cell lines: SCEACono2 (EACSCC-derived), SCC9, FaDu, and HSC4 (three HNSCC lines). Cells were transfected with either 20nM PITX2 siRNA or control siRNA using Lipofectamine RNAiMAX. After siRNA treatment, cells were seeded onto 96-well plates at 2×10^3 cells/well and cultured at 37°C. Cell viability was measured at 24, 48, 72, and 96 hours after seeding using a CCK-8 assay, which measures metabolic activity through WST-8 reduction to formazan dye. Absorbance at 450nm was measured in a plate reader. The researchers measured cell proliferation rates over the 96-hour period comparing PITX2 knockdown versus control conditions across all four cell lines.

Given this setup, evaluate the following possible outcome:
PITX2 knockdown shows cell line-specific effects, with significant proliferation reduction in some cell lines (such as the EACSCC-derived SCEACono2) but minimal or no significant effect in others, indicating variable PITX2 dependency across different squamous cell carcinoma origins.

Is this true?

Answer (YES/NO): NO